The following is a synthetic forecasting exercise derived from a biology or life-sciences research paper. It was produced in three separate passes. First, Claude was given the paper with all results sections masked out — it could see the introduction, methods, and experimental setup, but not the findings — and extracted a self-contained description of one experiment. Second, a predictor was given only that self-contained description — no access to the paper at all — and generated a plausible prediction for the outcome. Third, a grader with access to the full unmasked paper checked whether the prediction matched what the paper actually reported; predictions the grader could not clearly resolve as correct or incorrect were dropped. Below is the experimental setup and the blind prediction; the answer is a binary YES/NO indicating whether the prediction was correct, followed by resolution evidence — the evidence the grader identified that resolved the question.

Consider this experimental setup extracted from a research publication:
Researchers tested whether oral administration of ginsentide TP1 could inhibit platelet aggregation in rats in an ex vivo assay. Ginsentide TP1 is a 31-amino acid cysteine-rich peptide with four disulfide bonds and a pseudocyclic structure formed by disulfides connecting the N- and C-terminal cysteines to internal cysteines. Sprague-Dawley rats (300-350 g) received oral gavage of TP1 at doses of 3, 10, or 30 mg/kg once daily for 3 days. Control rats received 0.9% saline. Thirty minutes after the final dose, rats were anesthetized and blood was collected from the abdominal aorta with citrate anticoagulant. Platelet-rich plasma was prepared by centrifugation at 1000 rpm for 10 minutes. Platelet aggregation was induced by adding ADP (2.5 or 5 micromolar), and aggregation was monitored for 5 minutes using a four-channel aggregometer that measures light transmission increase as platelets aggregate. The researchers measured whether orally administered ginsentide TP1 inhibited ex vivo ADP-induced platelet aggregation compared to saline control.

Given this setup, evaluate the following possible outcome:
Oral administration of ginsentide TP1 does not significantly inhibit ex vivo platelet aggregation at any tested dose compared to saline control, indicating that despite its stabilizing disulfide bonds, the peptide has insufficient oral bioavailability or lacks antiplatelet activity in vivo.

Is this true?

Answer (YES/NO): NO